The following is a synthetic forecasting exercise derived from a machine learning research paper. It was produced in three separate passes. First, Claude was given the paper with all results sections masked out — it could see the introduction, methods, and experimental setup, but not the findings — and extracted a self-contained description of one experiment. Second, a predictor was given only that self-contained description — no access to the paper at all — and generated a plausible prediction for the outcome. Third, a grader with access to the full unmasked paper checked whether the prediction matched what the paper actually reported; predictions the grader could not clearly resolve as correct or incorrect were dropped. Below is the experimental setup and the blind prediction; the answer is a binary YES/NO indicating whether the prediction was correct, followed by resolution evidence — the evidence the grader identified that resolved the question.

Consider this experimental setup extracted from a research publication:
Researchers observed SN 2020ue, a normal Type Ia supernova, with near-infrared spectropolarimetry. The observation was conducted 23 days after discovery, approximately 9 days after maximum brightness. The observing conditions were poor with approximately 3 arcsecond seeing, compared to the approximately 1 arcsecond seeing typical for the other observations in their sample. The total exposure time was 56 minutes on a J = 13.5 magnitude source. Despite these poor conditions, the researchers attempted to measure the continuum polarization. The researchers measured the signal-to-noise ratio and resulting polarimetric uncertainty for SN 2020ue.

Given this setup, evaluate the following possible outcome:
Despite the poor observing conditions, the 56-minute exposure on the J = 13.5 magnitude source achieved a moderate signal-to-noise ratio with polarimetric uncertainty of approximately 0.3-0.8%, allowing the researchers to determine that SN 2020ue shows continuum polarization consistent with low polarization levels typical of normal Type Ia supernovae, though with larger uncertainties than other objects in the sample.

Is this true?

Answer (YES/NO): NO